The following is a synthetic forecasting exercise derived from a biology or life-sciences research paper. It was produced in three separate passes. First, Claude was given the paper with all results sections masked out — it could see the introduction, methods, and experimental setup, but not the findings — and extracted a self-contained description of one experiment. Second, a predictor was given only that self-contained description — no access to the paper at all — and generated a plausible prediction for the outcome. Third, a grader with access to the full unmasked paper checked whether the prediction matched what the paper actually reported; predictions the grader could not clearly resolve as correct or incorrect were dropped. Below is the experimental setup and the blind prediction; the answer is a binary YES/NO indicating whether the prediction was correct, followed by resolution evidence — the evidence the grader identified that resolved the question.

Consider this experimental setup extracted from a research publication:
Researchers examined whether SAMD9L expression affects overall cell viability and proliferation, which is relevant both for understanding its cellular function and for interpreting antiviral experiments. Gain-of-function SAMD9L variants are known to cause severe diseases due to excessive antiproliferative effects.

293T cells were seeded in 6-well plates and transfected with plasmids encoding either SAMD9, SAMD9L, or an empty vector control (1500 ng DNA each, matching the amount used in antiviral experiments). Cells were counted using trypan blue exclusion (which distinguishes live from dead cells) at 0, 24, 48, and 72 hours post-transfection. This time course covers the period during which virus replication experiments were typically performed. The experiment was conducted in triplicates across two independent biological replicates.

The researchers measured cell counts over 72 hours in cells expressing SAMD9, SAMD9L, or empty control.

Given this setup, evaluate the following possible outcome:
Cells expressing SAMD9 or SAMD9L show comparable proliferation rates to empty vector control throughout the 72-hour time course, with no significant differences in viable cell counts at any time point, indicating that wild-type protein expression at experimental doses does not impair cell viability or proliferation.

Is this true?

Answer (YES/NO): YES